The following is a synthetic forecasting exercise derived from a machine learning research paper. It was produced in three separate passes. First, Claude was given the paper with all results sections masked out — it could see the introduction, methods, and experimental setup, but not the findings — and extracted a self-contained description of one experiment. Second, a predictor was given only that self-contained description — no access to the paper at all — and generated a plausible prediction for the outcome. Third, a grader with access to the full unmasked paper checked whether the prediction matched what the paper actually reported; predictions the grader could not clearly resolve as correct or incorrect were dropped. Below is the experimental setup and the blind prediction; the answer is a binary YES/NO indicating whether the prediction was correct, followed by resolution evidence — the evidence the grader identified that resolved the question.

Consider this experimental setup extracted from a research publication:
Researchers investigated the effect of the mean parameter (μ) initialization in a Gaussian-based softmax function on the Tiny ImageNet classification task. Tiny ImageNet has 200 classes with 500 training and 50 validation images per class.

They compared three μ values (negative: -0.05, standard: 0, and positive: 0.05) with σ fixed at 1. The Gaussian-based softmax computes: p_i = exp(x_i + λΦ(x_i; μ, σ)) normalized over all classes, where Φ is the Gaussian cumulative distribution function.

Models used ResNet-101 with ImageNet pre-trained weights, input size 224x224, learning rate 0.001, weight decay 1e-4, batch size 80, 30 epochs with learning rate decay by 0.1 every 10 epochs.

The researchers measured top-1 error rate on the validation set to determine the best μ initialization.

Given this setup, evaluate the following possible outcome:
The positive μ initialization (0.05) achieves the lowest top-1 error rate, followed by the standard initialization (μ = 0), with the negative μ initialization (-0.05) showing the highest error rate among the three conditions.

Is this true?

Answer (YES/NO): NO